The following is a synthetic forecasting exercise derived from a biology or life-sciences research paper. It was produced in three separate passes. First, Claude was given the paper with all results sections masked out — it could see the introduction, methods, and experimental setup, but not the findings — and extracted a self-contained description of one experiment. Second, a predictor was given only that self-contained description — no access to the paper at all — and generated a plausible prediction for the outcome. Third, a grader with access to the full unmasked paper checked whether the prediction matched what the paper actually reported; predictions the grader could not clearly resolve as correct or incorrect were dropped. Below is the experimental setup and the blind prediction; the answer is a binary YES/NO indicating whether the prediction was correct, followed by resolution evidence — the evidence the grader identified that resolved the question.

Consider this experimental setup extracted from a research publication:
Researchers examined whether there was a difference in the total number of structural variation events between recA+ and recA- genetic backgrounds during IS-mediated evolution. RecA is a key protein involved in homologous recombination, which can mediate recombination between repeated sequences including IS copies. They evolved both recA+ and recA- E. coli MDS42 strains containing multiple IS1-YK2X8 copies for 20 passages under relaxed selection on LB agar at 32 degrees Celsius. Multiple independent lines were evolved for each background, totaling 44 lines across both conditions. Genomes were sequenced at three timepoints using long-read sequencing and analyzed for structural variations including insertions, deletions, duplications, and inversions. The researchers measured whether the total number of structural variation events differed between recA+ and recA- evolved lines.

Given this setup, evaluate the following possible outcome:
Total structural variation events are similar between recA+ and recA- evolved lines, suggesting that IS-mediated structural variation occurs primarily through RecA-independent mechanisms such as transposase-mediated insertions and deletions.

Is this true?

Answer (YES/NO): NO